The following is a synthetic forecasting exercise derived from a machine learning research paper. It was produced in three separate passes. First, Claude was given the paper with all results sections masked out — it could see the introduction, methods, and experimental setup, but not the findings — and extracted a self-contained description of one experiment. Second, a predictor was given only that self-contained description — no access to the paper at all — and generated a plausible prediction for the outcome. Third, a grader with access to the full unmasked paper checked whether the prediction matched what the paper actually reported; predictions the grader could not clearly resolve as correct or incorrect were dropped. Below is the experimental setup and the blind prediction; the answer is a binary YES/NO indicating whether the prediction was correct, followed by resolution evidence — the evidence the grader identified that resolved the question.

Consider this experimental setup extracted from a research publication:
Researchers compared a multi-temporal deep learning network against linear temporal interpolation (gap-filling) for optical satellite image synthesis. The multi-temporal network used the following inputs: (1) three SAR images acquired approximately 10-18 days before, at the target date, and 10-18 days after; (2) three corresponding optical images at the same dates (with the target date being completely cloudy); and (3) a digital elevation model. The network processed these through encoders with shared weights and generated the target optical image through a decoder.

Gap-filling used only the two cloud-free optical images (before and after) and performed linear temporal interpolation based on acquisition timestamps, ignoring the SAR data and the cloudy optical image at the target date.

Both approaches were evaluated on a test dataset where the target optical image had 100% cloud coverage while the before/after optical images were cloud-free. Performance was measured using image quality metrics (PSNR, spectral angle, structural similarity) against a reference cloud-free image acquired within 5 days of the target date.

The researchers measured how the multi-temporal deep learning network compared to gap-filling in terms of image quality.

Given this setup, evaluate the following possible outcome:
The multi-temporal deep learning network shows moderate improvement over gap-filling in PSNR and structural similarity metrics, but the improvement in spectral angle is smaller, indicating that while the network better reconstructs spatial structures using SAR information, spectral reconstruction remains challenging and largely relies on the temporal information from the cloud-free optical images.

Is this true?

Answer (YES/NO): NO